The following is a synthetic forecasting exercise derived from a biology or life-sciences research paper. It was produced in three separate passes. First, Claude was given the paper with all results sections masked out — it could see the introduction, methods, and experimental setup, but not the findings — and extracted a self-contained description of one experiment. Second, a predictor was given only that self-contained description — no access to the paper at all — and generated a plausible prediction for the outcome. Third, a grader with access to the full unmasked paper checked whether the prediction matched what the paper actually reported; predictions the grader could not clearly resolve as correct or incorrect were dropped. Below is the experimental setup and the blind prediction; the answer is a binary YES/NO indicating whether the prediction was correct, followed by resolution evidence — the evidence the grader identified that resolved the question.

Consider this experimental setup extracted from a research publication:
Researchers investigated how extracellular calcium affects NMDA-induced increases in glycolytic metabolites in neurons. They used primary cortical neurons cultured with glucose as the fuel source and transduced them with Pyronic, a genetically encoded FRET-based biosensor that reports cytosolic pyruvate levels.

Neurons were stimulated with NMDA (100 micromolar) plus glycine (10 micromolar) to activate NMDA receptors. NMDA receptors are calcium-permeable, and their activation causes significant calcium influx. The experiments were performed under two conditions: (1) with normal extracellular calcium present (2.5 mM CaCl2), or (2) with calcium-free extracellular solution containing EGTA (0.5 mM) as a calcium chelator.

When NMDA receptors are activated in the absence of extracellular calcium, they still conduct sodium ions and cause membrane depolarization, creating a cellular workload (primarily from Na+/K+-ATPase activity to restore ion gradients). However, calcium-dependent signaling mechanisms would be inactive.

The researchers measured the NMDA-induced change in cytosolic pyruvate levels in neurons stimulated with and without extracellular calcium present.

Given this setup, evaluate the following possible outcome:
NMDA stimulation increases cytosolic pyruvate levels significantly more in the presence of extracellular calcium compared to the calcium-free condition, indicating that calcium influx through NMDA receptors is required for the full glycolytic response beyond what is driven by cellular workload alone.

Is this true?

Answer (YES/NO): YES